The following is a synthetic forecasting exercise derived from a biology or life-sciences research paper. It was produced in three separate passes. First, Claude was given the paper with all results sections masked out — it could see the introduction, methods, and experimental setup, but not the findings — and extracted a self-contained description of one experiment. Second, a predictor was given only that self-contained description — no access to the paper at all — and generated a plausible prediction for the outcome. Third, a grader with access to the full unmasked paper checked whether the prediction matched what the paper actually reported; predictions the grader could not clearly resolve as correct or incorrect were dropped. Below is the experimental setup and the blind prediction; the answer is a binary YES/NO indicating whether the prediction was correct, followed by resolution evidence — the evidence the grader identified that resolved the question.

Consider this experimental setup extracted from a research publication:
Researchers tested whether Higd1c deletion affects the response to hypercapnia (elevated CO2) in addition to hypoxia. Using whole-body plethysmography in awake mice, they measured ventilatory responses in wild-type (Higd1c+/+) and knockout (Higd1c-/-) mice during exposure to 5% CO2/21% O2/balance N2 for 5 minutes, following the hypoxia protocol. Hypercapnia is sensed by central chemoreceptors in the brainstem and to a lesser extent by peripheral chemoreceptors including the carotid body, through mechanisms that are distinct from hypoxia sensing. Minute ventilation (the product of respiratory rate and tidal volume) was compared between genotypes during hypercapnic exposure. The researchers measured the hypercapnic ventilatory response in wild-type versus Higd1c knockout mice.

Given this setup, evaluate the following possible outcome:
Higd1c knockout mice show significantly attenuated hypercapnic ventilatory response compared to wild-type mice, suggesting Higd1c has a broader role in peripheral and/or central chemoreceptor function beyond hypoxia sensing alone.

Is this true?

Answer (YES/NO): NO